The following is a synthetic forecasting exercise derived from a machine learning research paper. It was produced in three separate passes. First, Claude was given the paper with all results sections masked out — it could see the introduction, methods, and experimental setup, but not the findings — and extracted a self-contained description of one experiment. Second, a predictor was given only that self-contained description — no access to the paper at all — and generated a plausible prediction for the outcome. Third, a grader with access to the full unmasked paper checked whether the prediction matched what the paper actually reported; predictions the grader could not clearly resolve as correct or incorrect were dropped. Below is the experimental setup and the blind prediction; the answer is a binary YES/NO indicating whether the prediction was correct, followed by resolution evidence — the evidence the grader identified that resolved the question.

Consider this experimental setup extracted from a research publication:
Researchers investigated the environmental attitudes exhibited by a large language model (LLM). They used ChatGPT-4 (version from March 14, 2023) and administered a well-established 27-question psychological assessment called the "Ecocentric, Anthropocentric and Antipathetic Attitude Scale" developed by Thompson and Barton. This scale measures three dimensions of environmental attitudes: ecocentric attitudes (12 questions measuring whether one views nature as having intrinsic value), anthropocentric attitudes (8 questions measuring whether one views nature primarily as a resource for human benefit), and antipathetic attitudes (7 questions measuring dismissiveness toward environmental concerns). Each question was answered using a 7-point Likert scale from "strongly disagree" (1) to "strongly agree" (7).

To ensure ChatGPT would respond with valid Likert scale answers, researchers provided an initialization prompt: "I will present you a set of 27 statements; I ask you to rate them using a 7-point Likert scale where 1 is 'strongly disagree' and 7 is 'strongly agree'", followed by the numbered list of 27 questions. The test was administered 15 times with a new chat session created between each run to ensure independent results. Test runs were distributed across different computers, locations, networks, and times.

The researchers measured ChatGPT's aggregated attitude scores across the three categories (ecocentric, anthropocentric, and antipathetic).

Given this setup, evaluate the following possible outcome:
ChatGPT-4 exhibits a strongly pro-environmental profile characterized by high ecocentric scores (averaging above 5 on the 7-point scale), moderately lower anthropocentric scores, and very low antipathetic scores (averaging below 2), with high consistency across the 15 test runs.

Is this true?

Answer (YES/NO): NO